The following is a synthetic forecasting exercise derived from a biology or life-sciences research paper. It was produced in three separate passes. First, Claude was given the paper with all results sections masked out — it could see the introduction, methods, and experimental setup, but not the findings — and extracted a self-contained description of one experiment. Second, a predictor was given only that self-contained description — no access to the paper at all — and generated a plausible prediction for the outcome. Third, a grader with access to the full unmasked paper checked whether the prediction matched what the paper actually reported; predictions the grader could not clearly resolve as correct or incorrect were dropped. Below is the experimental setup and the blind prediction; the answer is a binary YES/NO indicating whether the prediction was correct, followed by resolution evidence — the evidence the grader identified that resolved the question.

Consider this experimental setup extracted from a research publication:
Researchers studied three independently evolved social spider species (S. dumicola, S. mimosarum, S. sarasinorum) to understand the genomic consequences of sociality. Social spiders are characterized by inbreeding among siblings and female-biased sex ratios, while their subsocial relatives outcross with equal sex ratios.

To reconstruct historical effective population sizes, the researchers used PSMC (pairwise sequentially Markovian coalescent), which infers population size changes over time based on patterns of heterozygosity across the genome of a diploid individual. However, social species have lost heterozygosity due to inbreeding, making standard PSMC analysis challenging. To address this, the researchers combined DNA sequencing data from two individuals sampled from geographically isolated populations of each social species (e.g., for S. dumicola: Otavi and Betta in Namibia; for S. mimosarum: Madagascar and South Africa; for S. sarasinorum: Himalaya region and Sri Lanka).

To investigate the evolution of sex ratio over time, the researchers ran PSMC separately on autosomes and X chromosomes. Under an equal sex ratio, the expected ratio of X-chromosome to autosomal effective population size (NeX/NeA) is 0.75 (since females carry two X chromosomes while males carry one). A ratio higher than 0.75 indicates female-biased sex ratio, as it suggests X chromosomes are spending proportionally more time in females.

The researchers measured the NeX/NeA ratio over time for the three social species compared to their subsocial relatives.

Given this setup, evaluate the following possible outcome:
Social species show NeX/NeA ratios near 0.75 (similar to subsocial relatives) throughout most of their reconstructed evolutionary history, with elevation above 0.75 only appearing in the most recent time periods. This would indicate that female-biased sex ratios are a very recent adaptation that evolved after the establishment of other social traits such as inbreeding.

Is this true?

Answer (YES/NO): NO